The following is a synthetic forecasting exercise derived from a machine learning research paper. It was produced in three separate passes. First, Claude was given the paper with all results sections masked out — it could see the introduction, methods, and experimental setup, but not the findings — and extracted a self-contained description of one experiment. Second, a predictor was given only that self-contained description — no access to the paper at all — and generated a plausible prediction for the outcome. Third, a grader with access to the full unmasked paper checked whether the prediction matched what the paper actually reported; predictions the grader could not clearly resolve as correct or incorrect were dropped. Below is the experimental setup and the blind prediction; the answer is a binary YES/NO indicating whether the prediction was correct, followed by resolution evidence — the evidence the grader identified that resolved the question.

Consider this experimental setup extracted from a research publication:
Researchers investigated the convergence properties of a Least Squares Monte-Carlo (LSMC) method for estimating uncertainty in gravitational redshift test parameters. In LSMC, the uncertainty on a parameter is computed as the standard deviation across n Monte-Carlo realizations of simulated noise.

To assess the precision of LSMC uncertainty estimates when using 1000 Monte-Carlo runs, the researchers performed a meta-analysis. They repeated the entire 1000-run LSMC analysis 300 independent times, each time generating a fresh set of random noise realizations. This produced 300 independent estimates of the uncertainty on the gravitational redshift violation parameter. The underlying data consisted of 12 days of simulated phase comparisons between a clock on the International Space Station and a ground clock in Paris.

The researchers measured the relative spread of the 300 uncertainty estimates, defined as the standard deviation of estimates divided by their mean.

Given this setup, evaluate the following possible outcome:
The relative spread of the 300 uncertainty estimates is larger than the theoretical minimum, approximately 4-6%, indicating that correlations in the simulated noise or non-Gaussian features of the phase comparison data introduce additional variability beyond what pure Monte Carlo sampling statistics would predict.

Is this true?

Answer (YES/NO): NO